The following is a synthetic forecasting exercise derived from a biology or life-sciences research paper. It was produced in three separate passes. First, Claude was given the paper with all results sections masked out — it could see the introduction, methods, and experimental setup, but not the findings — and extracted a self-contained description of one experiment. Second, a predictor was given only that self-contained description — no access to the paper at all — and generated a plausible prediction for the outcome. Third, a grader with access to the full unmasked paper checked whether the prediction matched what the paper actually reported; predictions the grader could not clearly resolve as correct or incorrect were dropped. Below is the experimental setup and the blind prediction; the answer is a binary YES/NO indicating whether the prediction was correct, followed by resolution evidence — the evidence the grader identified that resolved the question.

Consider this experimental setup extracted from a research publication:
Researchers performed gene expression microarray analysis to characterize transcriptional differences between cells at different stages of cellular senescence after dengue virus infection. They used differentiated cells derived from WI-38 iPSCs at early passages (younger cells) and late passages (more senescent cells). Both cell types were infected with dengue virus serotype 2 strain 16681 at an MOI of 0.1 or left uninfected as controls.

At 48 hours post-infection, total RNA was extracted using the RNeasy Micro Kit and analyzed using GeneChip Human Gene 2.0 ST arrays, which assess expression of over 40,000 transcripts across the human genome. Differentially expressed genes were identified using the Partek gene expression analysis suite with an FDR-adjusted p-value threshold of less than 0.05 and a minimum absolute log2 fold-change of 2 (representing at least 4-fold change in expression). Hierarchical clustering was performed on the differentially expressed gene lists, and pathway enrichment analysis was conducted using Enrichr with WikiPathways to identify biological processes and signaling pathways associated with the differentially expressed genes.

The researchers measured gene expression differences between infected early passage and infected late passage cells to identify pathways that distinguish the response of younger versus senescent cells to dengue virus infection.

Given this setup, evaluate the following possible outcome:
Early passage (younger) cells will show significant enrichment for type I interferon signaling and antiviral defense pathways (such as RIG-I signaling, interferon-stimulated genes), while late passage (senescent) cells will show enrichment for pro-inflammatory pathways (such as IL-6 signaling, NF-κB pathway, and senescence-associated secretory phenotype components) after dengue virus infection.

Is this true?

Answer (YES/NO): NO